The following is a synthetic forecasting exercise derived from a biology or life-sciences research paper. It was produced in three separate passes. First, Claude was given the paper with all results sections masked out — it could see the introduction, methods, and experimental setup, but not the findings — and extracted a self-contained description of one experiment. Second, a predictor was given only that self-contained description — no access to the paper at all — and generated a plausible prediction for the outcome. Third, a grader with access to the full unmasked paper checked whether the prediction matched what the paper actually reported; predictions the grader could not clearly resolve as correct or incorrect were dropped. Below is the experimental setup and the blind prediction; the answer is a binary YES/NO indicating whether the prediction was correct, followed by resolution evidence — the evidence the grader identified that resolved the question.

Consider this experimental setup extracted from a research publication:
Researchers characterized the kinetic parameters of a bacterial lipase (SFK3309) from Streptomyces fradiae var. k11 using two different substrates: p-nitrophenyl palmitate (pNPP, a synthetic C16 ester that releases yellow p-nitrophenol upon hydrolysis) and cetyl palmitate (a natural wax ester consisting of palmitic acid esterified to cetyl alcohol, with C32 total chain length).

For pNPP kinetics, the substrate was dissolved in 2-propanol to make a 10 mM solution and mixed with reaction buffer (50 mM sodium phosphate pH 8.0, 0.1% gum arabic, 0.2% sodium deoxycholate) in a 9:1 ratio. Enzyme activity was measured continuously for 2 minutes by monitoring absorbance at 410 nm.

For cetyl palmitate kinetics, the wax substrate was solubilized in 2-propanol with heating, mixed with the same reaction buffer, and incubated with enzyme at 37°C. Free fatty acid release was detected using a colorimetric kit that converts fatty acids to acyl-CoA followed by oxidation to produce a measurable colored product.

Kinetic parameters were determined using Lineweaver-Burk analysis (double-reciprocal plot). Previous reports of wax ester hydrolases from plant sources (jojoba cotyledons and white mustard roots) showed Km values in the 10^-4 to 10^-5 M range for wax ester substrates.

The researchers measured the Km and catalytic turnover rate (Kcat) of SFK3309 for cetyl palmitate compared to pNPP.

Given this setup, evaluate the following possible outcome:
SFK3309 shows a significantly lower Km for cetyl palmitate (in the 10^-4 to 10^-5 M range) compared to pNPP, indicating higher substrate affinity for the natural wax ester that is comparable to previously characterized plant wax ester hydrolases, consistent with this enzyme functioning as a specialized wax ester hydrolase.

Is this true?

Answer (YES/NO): NO